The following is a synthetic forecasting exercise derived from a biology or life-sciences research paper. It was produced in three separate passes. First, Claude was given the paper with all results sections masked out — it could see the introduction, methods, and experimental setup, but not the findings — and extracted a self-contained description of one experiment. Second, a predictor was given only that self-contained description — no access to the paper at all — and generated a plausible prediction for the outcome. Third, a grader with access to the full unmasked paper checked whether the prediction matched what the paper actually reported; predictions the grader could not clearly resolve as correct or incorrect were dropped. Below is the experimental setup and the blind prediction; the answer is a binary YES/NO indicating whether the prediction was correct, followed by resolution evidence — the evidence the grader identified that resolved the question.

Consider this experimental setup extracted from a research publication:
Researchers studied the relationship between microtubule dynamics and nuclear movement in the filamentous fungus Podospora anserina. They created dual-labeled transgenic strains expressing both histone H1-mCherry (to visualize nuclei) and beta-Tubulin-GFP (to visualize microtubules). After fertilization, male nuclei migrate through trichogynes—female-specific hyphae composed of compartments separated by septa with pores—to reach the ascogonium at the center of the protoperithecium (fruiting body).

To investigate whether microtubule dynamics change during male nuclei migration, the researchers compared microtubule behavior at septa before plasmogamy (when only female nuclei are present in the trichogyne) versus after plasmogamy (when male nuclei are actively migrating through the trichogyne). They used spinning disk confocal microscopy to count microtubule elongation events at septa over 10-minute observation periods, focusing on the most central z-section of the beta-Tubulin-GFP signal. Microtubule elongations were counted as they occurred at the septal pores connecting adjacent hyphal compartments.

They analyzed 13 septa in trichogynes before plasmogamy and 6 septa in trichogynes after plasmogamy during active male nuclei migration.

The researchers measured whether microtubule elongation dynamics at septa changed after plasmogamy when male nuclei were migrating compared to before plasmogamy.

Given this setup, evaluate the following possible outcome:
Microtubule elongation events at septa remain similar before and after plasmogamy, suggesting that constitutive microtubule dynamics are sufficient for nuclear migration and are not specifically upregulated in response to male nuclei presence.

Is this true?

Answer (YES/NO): NO